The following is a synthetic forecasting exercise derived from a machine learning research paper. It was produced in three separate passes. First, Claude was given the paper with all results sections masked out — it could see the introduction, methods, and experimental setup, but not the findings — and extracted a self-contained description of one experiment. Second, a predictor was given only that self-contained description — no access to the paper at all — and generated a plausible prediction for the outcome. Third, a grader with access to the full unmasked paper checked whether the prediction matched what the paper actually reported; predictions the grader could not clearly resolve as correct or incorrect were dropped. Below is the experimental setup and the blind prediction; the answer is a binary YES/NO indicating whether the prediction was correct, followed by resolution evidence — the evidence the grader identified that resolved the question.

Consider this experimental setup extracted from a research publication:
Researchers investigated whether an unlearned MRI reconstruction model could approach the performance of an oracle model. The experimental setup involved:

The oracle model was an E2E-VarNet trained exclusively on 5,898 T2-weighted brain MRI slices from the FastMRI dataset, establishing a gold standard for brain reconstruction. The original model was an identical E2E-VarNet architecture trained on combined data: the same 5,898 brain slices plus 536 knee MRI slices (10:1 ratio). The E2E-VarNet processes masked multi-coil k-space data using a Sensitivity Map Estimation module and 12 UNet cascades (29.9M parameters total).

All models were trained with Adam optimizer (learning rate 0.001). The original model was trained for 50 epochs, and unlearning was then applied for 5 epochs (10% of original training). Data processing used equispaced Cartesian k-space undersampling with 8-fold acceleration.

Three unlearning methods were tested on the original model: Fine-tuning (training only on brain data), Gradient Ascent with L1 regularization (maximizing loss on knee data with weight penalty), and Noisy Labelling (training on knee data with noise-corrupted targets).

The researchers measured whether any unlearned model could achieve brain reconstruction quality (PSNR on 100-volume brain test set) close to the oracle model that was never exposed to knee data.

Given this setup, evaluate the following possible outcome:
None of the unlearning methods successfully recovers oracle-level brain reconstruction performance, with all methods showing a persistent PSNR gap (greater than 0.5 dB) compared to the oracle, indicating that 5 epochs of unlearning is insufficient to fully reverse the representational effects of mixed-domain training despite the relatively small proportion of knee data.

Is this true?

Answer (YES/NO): NO